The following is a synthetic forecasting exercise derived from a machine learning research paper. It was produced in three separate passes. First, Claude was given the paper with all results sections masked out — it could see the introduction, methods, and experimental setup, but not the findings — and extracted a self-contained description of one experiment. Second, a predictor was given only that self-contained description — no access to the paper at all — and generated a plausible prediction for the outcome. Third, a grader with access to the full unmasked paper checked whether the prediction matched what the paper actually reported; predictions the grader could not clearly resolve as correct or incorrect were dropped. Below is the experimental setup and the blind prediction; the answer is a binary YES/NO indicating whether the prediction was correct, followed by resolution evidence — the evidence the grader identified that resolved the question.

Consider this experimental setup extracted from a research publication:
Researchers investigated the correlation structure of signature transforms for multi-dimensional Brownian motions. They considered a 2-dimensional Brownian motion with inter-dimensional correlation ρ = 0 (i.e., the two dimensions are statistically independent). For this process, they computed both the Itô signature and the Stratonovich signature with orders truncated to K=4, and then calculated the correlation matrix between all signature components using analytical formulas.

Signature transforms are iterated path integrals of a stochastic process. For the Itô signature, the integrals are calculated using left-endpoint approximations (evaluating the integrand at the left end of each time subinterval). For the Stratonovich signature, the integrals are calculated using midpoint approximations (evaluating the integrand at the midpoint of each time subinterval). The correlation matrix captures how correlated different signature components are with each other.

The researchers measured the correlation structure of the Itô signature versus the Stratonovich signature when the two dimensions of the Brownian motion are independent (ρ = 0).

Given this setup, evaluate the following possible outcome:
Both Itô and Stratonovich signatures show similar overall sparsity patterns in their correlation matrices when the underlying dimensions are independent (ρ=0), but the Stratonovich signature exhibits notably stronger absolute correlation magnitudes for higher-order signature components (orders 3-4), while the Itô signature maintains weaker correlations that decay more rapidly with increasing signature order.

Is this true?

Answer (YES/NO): NO